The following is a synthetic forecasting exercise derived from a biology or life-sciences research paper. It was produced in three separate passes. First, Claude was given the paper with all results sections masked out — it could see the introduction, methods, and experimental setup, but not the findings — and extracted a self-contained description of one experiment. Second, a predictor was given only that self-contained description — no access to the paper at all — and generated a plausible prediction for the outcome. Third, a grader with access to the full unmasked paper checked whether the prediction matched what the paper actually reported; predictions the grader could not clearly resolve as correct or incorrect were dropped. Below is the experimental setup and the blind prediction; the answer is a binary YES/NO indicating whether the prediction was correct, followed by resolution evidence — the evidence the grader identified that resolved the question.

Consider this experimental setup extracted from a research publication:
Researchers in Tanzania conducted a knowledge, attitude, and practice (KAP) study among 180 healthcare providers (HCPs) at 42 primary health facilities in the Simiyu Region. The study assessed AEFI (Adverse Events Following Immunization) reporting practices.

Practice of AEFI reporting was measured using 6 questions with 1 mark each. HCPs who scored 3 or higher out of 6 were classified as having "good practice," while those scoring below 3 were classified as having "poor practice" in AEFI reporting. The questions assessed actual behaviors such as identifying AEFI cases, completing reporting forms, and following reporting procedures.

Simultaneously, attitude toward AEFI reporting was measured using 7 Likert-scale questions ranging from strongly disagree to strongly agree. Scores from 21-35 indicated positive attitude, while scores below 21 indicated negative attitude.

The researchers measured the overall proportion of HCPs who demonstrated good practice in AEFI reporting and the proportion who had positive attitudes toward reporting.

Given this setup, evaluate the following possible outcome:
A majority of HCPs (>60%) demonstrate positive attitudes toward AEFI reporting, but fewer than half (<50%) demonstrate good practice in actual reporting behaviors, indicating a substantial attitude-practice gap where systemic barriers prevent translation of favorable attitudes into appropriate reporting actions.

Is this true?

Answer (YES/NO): NO